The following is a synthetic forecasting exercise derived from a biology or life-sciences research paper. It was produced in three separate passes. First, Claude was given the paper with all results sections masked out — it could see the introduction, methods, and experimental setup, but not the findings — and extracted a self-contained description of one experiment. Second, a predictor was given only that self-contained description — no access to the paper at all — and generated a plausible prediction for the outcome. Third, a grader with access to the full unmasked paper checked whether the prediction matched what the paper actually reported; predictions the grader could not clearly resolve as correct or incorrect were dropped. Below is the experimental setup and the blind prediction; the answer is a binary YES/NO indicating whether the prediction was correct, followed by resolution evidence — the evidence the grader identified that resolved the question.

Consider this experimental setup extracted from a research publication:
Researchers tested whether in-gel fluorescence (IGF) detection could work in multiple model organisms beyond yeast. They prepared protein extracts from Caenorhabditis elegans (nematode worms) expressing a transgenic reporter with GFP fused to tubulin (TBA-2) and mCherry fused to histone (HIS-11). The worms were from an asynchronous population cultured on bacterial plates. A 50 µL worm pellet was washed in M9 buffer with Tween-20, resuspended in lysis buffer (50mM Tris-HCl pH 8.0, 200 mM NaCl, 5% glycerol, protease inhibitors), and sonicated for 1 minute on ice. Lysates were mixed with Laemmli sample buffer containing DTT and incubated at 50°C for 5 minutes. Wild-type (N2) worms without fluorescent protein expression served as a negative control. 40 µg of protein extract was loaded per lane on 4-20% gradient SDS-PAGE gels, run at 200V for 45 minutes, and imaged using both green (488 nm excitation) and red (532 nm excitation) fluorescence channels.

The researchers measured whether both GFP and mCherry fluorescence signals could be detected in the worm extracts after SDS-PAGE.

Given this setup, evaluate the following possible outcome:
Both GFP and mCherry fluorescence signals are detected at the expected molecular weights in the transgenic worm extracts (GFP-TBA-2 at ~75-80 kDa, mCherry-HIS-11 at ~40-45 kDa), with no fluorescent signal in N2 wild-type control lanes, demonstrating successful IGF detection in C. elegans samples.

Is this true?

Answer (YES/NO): NO